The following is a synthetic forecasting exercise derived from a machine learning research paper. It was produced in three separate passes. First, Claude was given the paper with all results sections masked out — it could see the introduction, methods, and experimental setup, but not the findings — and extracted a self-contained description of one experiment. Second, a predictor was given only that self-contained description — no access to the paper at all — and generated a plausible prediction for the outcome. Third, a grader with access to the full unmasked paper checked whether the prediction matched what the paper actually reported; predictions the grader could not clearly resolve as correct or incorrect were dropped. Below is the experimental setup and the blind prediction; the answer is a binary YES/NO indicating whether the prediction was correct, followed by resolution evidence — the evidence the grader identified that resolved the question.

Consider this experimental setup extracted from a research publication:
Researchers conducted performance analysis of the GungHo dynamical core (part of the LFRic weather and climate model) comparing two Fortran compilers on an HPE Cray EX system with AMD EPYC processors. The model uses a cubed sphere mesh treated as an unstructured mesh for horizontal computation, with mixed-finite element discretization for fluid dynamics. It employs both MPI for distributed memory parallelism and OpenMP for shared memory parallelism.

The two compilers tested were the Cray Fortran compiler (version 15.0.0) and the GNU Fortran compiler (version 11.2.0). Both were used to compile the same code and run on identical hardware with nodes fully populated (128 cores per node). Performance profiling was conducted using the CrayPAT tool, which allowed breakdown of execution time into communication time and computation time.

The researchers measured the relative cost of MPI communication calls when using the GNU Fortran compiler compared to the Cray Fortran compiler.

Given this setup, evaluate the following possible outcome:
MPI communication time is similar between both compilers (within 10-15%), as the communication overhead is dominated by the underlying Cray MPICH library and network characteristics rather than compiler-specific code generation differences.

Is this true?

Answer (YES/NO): NO